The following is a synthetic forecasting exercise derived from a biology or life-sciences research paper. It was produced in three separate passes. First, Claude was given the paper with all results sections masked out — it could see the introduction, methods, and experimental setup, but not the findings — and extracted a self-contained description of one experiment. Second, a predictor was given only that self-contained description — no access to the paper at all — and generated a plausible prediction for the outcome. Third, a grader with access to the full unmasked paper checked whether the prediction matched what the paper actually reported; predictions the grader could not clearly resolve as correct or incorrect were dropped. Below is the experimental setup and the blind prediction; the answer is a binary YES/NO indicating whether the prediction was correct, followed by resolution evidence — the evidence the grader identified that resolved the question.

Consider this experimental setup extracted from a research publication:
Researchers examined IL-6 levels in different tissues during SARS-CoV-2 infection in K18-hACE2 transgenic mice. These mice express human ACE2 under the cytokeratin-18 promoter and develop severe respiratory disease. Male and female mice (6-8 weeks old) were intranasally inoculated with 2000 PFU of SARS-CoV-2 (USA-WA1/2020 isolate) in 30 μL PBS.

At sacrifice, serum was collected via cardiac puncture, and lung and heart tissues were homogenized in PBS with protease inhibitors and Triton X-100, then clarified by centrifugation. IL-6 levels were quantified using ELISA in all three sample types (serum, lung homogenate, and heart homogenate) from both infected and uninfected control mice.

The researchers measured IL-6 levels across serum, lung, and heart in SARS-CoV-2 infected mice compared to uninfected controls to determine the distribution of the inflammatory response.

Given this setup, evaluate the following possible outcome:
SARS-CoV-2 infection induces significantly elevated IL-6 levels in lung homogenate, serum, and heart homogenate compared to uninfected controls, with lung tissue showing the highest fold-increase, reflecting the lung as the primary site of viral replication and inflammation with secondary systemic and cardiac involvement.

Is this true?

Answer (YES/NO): NO